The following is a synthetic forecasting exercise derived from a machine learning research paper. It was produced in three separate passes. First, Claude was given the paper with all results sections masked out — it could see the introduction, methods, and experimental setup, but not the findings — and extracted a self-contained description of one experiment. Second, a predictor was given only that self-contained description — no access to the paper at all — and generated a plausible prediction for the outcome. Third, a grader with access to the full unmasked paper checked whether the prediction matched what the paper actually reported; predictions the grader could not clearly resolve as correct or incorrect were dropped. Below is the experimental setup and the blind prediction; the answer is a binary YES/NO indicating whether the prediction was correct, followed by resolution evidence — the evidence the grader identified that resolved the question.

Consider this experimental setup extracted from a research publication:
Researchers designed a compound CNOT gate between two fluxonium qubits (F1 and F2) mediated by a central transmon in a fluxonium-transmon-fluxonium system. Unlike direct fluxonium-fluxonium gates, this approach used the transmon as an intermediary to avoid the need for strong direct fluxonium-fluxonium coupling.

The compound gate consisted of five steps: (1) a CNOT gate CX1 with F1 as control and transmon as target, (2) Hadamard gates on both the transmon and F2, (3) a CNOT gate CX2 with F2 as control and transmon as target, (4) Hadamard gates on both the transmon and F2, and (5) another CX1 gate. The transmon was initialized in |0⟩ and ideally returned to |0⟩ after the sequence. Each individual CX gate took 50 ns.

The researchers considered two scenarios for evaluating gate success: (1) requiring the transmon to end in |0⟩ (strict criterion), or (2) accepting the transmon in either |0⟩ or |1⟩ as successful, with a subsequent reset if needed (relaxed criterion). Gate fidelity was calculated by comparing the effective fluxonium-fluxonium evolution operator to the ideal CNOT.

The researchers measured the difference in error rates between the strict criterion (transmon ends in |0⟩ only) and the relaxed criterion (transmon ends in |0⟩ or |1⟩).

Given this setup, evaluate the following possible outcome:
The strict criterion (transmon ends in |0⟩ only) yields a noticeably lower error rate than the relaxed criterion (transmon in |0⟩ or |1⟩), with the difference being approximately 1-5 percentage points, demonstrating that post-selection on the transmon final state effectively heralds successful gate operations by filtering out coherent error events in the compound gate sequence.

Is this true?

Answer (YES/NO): NO